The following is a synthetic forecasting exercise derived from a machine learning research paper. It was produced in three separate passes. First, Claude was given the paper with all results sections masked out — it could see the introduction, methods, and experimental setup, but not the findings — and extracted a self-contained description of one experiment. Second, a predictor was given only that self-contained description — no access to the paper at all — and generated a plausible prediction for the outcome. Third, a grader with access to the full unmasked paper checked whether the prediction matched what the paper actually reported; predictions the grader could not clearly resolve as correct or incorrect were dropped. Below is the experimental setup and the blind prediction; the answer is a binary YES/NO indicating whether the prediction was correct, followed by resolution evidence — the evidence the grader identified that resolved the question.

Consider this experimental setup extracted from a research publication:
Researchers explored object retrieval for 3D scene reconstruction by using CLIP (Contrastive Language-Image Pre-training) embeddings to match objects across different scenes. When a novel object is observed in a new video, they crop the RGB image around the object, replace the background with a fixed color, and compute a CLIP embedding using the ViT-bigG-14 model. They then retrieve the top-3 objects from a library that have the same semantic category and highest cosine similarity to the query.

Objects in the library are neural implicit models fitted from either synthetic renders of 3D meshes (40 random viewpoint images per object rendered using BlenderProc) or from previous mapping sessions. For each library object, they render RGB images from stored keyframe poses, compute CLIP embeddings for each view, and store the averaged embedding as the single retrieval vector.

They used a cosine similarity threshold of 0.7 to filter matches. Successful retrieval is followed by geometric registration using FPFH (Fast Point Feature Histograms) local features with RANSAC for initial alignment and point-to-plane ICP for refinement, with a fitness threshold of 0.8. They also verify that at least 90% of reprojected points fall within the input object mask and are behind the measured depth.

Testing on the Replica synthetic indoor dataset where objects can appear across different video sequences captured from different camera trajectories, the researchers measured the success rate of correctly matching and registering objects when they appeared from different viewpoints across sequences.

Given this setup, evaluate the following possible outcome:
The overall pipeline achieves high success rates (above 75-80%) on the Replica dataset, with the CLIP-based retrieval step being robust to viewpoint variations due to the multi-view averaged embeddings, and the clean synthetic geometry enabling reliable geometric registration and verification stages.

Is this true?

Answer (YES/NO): NO